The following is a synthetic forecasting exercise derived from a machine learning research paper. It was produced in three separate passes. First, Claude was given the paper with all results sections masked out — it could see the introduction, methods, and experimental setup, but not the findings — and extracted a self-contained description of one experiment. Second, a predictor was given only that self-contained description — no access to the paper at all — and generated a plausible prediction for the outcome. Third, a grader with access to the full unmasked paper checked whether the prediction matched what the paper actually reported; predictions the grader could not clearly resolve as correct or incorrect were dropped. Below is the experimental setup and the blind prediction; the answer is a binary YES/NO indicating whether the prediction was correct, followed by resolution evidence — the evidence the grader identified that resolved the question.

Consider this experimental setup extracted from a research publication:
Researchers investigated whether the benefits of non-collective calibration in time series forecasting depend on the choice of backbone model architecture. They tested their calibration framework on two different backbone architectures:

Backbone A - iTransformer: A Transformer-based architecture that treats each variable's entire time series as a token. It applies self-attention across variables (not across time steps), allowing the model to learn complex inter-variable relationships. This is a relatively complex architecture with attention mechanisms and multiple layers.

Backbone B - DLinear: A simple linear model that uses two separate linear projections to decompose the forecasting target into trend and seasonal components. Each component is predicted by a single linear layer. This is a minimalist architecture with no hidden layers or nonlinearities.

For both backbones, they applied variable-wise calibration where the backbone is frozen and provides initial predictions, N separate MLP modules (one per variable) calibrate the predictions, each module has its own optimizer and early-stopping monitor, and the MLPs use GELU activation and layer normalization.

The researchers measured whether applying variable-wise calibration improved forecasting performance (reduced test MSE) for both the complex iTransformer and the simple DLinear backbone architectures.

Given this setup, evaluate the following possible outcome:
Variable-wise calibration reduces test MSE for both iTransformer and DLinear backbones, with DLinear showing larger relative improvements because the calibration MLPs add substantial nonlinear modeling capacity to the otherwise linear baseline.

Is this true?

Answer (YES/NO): YES